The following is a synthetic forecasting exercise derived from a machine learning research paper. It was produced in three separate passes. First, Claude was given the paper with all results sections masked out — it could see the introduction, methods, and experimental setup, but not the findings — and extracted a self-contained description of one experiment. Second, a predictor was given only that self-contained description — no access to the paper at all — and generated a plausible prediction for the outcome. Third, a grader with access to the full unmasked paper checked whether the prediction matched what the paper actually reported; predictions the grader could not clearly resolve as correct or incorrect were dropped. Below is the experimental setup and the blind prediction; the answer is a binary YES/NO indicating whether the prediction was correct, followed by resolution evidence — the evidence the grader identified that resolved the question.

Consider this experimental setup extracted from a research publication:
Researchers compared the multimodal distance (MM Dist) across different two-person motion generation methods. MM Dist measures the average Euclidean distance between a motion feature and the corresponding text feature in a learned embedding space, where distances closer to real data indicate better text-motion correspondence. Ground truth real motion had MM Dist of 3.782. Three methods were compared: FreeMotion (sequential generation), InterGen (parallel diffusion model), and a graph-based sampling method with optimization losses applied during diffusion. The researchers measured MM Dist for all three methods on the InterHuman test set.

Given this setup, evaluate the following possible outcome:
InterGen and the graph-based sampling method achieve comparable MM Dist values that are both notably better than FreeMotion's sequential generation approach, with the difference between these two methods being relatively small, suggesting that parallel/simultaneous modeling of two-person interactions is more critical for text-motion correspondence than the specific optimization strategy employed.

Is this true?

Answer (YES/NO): NO